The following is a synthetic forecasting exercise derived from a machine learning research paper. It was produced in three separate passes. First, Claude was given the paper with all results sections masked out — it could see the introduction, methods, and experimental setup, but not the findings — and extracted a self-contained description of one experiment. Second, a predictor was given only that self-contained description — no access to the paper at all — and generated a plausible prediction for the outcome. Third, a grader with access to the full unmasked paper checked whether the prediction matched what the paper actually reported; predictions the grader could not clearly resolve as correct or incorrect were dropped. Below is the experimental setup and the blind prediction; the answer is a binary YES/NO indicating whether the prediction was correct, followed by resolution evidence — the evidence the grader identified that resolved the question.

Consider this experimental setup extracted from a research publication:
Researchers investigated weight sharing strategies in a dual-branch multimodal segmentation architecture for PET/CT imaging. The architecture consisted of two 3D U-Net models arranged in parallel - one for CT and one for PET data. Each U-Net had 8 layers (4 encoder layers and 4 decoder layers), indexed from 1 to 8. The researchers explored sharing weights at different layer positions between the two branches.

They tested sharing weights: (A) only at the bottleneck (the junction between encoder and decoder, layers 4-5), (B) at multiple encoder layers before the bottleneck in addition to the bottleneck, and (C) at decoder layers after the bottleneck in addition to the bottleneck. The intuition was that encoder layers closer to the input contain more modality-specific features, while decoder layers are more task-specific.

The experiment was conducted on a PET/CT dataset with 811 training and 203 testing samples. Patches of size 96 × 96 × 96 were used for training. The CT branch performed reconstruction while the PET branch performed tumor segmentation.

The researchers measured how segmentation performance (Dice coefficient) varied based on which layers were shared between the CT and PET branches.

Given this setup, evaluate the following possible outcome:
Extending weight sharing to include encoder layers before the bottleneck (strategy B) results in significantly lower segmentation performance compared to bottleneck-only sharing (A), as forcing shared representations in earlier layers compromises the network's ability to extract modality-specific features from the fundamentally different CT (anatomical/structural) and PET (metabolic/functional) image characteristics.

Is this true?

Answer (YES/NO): YES